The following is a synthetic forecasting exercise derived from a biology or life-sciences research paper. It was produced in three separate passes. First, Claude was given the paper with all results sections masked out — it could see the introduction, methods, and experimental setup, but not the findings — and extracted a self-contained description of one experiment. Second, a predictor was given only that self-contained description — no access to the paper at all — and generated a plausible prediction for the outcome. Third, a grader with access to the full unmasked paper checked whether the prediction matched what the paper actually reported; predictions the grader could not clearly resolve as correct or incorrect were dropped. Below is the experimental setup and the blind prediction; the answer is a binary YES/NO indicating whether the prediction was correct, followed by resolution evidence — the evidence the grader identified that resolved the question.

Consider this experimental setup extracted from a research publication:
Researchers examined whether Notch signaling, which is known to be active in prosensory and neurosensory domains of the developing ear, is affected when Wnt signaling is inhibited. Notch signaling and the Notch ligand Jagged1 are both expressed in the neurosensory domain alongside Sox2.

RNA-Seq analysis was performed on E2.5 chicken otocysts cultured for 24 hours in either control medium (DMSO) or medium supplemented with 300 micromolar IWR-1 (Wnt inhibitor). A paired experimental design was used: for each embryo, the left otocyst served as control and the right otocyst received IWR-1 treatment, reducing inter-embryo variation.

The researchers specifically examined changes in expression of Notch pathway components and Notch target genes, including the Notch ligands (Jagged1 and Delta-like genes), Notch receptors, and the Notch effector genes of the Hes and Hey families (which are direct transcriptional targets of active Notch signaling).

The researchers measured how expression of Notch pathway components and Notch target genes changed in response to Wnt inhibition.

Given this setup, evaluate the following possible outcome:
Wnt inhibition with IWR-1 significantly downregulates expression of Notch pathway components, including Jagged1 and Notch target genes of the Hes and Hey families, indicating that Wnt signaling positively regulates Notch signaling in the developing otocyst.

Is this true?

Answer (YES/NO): NO